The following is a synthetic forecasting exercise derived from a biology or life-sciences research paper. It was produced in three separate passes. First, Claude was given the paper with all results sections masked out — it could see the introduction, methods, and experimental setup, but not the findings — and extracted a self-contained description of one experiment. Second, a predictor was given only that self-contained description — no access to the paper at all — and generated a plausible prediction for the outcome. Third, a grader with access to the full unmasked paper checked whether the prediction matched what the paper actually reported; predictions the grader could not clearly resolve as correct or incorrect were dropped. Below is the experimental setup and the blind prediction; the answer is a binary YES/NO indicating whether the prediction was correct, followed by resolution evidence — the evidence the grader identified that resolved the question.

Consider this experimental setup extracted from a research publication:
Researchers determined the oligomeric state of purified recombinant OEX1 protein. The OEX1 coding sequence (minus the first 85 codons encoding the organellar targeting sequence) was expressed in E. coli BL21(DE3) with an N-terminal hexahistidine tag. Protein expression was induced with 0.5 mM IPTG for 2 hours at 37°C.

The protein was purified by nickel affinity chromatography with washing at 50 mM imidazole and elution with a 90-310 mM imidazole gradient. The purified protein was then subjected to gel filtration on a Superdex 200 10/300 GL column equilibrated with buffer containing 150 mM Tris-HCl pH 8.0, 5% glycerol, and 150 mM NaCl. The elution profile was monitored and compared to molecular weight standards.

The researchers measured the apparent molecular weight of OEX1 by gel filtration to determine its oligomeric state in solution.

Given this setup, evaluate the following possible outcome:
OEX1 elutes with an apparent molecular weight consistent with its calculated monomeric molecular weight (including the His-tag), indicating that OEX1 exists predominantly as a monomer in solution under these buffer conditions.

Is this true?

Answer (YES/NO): YES